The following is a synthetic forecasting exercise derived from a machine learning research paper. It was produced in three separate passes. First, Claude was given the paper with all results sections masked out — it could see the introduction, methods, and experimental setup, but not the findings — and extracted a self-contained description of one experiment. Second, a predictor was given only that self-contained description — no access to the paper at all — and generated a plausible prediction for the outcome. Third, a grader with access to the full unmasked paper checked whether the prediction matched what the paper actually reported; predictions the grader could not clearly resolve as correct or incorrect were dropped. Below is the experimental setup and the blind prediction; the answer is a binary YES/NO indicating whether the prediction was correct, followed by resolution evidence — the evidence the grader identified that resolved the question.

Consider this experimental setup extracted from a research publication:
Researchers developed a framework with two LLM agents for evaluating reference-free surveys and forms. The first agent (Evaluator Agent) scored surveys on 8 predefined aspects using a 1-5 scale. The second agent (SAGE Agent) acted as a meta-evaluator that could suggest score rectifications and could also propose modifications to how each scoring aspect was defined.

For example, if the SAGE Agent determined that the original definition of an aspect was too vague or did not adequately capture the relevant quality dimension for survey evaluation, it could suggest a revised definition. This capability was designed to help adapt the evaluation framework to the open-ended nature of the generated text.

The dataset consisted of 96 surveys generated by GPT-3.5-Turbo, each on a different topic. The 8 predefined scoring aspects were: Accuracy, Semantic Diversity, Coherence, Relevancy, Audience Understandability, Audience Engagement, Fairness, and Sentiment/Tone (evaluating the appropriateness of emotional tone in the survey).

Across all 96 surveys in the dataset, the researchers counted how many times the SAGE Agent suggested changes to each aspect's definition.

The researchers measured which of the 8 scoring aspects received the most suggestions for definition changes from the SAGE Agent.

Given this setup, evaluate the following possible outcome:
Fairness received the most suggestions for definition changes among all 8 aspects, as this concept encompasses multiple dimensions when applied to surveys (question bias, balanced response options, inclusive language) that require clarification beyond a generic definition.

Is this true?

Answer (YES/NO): NO